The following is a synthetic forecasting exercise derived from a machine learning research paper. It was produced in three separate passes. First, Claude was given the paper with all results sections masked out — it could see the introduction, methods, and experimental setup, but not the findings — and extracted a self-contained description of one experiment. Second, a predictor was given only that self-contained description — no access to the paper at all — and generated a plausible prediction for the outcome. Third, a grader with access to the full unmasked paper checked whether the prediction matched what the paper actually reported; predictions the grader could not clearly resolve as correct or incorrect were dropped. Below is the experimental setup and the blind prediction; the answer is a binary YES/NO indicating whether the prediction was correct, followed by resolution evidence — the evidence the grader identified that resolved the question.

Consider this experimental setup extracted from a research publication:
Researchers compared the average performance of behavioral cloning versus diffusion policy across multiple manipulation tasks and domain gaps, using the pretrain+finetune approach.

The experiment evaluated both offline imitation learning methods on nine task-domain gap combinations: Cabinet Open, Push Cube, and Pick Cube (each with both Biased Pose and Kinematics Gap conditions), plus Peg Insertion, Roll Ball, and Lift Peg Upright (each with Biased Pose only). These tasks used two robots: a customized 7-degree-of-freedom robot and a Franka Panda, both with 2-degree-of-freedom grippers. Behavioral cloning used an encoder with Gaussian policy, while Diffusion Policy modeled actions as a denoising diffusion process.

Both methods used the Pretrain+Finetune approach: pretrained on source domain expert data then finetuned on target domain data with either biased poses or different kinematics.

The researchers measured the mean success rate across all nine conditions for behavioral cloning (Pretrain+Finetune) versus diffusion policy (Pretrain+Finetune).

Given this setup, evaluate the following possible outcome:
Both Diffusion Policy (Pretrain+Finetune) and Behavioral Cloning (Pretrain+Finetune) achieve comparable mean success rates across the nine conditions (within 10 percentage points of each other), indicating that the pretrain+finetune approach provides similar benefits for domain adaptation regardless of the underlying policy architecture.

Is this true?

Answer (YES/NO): YES